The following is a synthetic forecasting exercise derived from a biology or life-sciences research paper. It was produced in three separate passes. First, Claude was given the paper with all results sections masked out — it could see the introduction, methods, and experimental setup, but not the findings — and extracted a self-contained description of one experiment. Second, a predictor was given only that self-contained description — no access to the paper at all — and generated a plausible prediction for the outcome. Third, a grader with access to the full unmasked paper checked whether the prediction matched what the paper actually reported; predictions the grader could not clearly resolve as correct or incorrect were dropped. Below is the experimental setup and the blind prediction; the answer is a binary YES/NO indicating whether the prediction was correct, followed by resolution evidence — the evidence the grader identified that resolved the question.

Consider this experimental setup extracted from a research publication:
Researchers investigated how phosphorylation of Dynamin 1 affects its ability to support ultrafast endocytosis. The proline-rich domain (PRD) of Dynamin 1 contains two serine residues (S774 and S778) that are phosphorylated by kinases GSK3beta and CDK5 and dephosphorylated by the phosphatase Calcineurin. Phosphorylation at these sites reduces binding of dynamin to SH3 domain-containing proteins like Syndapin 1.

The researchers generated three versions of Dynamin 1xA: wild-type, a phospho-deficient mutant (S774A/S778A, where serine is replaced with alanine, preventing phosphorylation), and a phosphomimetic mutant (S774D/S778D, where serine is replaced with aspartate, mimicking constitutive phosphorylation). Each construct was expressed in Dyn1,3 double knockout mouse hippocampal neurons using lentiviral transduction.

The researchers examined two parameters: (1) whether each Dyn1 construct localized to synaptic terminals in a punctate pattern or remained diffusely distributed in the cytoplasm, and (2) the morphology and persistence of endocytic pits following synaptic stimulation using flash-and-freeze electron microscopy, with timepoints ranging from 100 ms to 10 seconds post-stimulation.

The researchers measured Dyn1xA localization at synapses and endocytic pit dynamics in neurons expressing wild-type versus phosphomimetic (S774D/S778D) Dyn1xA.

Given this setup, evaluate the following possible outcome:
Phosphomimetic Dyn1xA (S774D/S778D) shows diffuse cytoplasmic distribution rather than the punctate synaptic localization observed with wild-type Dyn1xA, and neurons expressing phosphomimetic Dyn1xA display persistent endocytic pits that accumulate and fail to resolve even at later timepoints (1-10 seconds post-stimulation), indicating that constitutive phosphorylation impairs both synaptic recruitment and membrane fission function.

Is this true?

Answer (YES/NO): YES